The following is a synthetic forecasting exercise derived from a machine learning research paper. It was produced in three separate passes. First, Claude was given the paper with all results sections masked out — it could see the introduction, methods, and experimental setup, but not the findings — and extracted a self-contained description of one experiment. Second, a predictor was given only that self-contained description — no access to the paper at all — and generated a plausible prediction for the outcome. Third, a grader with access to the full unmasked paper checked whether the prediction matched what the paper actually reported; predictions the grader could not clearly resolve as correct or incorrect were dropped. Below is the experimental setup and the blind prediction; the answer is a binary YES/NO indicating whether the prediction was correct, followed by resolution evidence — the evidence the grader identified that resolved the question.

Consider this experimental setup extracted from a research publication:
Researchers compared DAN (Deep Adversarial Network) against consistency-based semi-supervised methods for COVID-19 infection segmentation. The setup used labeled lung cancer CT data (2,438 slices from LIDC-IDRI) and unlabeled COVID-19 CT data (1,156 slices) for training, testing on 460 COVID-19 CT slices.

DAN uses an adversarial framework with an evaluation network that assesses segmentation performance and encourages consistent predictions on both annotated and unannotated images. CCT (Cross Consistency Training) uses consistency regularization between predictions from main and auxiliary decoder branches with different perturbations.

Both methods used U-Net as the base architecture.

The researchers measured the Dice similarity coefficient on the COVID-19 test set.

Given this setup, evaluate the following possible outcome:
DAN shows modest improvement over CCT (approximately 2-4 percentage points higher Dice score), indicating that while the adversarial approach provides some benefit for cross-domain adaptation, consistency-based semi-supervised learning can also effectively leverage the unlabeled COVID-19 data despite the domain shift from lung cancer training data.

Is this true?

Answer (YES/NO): NO